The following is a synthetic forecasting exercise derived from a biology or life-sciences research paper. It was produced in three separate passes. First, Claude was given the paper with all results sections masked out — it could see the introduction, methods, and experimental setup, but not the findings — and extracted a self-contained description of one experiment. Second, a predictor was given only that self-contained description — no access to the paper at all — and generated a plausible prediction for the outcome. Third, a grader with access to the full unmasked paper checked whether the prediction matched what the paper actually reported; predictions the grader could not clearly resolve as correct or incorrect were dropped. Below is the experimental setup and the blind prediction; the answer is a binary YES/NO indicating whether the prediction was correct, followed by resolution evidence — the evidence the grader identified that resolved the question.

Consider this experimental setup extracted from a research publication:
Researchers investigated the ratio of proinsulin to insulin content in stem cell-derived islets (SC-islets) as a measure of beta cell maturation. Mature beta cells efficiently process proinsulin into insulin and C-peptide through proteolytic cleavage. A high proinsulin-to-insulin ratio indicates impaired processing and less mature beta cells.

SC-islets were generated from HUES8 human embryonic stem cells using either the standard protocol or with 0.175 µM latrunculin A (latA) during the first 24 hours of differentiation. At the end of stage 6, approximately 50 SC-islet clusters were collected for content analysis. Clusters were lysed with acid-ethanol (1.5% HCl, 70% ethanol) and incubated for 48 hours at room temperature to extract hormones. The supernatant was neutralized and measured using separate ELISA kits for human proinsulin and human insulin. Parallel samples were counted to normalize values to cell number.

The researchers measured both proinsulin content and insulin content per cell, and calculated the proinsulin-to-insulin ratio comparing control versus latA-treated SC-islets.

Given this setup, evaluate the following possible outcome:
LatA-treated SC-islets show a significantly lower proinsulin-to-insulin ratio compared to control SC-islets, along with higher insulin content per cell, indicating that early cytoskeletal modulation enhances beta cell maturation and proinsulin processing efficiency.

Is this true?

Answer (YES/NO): NO